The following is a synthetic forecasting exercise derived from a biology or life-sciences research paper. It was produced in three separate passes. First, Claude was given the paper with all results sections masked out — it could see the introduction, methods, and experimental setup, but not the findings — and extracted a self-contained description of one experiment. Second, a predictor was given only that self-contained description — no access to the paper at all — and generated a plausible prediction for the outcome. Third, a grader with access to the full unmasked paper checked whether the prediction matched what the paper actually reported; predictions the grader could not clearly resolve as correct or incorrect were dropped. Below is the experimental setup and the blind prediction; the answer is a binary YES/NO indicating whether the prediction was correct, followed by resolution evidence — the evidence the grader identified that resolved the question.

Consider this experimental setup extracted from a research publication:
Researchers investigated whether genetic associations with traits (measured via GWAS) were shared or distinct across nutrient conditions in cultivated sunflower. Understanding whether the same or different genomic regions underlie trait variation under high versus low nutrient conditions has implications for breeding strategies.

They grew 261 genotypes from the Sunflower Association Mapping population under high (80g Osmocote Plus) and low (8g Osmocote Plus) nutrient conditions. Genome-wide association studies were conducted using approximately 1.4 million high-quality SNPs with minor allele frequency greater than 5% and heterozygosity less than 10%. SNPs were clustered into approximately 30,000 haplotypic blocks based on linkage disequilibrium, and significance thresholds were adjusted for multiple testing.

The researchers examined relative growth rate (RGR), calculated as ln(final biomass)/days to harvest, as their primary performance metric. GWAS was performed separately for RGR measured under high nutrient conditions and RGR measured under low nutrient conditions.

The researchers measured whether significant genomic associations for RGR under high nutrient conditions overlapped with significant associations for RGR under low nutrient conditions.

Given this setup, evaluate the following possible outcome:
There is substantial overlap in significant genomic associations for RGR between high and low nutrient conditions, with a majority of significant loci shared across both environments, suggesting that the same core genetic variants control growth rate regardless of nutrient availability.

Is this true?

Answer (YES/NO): NO